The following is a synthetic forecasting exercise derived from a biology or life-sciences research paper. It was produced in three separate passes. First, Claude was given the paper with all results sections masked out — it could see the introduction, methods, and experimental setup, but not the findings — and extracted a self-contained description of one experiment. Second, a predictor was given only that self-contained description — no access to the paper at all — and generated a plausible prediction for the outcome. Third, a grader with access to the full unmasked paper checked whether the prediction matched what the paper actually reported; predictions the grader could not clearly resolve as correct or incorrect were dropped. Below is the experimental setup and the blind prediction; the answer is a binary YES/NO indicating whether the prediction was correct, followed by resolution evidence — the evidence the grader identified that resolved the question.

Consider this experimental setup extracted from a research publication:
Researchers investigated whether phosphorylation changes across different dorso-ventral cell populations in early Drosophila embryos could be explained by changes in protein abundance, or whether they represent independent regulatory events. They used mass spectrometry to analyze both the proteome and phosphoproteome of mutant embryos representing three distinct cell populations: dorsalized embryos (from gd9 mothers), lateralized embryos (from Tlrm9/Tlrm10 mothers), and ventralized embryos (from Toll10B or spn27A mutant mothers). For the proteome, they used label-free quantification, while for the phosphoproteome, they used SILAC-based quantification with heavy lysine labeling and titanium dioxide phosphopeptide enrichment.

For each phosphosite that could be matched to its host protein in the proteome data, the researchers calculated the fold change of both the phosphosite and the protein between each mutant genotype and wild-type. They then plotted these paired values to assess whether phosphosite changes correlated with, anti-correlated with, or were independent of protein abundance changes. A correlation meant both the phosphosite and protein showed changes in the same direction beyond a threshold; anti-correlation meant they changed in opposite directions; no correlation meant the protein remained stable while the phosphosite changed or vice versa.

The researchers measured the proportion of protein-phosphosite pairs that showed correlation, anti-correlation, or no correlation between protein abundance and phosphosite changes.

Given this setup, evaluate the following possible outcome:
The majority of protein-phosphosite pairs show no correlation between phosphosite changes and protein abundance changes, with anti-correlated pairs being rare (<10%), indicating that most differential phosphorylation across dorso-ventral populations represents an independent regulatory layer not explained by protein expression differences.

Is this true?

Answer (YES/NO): NO